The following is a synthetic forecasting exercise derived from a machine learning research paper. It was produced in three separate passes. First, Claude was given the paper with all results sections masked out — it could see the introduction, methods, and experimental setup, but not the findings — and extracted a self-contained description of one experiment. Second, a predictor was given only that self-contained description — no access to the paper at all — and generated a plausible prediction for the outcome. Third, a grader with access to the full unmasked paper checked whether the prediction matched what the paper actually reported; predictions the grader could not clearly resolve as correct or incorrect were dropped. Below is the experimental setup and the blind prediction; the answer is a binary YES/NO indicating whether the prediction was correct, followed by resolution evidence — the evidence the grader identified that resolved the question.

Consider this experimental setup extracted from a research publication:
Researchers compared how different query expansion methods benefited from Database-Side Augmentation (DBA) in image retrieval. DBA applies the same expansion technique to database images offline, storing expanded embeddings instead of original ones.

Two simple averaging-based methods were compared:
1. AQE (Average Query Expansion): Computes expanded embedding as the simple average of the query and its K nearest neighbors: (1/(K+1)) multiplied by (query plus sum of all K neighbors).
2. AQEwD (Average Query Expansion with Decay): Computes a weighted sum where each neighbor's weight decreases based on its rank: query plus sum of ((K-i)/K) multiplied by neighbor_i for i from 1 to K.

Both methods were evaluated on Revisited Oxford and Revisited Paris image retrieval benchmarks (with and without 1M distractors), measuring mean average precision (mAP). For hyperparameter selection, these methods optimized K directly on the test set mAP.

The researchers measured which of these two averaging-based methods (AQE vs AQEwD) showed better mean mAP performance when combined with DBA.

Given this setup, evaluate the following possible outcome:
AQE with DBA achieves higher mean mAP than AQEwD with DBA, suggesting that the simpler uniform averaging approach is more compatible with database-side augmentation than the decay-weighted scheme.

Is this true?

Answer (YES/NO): NO